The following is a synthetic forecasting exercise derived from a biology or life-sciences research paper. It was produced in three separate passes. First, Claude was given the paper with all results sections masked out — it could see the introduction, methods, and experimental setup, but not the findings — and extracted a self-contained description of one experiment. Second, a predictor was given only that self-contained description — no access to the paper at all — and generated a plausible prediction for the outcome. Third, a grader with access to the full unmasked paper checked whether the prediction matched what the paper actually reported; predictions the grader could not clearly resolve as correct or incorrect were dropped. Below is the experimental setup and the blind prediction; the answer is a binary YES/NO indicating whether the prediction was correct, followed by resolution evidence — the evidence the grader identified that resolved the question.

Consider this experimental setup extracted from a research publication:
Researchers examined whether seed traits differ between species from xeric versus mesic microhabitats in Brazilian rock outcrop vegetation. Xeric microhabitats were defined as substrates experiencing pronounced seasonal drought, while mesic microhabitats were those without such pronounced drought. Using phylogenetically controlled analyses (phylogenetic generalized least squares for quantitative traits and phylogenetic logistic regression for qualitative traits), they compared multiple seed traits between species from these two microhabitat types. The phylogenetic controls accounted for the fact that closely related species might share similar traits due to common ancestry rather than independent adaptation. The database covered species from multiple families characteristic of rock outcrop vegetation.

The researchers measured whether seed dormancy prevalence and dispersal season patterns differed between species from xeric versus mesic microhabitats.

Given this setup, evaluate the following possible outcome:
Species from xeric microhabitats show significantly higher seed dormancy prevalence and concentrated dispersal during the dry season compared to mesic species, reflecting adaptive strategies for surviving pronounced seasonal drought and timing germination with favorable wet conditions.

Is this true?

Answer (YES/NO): NO